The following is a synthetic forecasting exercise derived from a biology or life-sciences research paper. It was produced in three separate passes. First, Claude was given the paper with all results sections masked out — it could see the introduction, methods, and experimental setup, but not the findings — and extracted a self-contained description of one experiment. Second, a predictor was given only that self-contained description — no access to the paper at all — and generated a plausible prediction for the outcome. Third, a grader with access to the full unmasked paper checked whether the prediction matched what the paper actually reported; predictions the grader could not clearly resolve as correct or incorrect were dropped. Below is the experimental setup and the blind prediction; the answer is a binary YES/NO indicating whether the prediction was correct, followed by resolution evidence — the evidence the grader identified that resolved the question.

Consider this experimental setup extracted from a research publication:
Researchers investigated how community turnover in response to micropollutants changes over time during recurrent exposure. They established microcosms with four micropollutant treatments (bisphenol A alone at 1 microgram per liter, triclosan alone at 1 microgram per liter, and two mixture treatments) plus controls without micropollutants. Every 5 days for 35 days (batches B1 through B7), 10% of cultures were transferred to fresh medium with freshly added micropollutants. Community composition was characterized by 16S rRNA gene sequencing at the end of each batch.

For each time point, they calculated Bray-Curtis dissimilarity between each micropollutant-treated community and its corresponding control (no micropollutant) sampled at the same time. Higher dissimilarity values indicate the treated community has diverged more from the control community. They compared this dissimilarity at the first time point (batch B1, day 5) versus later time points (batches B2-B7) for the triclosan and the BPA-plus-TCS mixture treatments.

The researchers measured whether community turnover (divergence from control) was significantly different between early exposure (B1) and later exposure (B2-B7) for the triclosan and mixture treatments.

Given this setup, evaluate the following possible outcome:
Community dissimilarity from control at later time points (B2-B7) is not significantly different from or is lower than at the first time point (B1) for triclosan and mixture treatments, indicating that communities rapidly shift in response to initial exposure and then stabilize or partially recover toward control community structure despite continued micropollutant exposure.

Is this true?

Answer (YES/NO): NO